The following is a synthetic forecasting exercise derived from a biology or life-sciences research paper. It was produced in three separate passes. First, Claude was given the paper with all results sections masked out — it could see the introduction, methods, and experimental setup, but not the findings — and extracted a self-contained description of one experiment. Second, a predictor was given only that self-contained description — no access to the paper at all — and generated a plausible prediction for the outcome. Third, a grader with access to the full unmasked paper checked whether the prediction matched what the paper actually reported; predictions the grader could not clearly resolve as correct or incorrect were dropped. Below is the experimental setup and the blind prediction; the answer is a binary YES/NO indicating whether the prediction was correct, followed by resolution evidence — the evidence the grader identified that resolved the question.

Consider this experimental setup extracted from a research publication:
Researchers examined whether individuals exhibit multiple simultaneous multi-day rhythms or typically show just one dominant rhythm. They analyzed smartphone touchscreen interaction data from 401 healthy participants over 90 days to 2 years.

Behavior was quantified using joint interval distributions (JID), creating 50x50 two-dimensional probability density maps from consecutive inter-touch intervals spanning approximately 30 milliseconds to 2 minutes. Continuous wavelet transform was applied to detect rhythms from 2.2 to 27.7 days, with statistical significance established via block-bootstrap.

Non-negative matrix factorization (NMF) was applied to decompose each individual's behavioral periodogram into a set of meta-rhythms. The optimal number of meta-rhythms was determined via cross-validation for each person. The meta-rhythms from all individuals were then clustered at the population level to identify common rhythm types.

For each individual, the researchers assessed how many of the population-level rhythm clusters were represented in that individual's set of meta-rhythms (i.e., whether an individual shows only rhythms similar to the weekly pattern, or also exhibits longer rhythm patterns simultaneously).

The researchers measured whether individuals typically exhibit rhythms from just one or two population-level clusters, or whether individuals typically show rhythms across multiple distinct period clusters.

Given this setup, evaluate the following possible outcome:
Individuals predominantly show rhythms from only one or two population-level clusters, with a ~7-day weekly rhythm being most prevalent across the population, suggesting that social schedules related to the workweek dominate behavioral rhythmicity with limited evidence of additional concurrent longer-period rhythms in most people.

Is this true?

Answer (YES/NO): NO